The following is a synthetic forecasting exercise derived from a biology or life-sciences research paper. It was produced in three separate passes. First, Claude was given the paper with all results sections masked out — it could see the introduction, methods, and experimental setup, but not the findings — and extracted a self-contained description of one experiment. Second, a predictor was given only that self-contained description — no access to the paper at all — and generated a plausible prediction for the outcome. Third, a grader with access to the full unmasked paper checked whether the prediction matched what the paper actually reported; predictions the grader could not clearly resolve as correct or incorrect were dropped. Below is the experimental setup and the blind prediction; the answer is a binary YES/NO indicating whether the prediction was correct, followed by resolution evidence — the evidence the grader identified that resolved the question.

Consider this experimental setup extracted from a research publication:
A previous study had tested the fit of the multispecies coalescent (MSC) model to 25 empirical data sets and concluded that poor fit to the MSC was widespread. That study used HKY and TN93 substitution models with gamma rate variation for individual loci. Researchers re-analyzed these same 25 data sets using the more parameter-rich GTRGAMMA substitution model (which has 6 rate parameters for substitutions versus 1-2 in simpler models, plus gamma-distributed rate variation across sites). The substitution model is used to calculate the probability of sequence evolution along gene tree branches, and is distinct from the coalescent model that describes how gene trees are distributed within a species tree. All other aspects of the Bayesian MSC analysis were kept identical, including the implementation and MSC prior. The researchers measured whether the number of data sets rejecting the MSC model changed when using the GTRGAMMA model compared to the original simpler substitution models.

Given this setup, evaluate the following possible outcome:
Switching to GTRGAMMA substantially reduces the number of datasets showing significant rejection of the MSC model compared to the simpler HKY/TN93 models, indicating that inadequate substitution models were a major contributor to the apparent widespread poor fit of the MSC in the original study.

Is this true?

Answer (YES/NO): YES